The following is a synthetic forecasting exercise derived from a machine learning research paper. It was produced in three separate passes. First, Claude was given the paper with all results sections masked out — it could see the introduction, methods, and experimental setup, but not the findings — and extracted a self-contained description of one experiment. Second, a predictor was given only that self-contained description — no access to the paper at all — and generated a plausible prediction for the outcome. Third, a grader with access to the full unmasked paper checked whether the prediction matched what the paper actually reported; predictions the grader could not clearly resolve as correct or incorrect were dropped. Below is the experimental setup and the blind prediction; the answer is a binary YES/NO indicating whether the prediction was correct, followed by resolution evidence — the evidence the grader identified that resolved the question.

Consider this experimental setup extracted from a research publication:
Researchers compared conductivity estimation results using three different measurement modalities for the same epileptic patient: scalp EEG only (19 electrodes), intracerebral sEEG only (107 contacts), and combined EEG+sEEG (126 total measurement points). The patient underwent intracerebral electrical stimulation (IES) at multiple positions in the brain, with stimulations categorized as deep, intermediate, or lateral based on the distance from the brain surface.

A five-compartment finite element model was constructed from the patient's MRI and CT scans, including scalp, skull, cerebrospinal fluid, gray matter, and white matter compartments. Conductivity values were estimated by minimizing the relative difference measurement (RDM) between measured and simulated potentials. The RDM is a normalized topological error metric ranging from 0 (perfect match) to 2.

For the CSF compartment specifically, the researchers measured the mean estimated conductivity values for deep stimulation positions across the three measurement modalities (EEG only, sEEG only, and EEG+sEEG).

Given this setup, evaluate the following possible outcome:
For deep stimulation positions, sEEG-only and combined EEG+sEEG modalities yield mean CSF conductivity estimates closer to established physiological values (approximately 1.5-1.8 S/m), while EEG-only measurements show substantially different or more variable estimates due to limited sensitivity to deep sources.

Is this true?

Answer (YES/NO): NO